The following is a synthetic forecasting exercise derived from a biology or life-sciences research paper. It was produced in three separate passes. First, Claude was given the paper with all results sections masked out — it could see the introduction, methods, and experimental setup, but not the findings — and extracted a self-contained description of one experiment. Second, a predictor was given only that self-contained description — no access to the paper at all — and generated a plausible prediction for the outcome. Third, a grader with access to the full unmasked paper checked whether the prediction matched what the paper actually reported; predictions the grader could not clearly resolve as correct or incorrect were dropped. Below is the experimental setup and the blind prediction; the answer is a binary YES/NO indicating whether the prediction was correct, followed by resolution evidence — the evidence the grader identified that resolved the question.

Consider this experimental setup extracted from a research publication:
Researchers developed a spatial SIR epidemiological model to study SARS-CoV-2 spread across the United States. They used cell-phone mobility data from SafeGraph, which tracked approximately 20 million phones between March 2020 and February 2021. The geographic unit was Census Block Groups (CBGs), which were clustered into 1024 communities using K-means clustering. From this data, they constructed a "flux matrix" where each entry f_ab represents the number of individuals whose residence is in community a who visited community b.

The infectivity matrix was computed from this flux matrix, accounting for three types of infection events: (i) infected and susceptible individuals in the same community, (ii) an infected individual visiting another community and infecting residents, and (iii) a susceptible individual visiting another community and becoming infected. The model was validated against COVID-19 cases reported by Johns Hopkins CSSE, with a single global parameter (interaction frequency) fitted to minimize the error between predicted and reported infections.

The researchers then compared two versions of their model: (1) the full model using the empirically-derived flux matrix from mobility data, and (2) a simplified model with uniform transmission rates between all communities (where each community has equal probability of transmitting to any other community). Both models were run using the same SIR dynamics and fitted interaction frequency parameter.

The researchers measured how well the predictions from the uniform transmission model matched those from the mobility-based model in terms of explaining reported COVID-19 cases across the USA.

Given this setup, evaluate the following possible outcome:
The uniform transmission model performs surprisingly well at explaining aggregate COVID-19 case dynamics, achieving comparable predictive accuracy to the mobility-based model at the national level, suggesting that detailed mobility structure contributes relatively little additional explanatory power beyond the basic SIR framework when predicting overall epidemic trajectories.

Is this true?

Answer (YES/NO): YES